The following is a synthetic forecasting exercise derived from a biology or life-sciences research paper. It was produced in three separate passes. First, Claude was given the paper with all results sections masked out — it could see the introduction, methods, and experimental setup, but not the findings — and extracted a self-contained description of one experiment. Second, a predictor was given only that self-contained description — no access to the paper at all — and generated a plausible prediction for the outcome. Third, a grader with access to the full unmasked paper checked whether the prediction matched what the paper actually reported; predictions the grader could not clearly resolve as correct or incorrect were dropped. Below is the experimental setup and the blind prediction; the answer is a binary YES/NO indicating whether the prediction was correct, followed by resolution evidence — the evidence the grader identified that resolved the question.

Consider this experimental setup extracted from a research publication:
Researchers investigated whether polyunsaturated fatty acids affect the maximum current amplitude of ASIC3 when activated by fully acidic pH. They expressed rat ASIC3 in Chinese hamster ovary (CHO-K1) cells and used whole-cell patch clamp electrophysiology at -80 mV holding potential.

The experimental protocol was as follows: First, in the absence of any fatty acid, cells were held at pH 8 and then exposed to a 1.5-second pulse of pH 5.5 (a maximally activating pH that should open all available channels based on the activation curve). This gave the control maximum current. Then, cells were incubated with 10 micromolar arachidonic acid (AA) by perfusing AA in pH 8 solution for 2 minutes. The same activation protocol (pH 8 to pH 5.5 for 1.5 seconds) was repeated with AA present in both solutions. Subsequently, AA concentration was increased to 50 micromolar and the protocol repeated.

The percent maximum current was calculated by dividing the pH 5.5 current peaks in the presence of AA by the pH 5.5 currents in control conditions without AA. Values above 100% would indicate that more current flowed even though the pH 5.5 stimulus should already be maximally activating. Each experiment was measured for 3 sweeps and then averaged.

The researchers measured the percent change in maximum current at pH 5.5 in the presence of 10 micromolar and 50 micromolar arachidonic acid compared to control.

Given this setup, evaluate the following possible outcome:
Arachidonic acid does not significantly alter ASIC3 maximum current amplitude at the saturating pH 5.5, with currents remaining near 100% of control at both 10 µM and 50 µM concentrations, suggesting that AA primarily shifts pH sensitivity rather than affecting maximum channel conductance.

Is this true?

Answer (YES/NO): NO